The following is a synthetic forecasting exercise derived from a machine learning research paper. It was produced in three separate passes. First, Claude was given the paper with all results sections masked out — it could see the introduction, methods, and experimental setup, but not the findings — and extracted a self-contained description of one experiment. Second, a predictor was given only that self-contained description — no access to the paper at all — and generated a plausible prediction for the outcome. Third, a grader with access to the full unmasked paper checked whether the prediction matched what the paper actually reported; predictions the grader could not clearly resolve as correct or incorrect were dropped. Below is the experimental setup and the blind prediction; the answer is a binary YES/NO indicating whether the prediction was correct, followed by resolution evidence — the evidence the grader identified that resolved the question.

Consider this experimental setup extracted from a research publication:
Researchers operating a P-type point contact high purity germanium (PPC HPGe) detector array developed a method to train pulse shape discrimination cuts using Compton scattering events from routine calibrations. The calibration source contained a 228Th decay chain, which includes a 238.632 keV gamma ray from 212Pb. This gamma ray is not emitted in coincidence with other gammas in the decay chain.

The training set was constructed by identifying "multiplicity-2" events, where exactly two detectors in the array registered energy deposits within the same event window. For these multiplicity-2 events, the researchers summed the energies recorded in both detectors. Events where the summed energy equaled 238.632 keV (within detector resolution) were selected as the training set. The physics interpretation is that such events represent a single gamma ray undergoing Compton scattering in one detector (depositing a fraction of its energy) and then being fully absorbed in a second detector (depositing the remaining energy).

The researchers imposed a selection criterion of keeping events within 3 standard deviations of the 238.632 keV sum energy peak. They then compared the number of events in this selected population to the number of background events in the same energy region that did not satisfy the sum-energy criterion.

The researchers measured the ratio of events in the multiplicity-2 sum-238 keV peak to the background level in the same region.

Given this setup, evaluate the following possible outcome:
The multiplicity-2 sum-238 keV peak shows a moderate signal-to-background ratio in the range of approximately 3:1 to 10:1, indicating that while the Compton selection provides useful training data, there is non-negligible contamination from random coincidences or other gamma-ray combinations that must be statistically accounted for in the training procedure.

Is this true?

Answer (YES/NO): NO